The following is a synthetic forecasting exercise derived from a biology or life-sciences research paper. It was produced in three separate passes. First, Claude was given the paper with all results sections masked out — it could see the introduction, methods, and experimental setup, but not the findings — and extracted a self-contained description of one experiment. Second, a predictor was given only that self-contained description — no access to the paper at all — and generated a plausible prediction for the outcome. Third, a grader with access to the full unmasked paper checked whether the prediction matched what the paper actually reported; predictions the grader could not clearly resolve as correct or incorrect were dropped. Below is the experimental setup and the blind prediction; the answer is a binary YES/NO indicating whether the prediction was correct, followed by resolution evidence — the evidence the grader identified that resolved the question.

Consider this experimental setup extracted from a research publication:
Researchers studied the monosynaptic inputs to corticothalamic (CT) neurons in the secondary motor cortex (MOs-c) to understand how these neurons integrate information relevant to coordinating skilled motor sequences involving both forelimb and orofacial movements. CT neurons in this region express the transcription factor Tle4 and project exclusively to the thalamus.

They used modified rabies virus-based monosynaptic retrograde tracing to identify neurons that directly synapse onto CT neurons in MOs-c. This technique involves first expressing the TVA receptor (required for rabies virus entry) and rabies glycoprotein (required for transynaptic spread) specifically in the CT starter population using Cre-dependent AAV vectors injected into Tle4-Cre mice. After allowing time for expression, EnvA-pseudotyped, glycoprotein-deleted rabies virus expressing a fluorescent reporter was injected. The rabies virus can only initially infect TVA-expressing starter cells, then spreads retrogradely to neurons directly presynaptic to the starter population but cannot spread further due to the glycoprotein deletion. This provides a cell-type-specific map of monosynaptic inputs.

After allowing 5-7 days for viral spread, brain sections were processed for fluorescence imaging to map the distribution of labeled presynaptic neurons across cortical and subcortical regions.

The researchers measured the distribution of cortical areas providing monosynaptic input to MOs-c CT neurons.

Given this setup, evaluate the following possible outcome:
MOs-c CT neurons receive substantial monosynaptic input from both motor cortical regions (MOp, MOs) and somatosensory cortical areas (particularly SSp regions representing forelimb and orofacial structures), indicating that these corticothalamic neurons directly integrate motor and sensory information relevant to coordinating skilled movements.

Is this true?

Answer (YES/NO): YES